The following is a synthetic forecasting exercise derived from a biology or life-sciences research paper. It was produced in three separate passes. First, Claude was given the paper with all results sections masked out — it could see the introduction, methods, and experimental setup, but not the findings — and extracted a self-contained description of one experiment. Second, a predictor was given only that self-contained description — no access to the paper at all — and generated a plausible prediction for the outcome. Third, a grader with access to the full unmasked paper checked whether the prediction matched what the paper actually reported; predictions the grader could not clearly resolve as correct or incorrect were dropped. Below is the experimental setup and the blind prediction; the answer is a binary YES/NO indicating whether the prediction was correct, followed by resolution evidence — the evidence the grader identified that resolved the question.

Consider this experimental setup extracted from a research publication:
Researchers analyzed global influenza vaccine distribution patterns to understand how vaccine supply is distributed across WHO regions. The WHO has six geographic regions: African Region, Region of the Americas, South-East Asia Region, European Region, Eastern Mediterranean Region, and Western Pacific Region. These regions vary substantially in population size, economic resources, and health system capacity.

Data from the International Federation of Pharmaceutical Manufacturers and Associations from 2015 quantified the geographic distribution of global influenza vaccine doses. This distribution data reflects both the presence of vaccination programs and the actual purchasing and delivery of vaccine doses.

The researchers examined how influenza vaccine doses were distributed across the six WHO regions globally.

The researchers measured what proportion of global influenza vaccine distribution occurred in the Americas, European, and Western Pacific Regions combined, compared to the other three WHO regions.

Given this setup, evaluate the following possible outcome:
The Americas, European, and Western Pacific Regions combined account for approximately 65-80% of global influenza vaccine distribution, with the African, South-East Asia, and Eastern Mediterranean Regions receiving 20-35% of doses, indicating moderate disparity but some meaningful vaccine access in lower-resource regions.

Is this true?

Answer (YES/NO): NO